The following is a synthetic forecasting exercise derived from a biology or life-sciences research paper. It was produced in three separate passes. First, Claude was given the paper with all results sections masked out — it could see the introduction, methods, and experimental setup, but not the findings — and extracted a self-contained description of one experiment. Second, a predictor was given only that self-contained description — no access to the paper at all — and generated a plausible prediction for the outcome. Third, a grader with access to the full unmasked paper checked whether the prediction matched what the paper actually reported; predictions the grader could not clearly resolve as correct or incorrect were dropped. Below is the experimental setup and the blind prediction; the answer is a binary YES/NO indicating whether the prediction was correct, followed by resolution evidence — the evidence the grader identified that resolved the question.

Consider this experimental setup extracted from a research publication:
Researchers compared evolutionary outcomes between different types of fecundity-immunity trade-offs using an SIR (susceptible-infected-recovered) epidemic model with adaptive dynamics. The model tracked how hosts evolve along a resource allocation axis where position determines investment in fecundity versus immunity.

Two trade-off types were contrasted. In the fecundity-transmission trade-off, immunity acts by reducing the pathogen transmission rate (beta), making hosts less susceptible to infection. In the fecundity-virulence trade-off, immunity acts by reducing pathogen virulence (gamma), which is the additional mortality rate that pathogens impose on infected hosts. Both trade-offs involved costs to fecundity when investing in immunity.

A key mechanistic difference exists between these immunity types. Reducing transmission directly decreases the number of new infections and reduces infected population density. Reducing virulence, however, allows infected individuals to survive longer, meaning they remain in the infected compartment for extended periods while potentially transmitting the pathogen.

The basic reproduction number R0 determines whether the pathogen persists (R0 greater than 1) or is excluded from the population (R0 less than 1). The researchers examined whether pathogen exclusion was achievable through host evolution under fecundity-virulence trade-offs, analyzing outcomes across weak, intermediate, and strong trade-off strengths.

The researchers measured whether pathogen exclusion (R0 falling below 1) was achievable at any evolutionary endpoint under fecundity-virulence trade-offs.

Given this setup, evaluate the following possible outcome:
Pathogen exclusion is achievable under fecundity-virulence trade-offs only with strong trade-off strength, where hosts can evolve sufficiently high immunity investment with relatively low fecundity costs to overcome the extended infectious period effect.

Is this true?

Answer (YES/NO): NO